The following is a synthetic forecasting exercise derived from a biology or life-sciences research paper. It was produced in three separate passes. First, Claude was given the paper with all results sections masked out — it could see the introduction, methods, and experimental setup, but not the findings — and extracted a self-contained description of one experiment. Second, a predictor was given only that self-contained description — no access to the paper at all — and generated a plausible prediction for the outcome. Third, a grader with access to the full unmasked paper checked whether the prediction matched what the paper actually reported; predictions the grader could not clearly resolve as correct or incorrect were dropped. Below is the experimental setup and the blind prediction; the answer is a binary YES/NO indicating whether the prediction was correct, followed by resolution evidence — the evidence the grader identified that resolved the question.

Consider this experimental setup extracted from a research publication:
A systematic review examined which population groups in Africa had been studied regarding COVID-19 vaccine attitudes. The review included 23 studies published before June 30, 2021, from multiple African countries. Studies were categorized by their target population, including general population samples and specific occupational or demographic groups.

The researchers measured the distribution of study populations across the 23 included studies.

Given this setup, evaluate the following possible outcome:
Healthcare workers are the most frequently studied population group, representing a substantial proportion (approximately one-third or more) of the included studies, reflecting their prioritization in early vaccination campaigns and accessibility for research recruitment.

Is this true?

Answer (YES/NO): YES